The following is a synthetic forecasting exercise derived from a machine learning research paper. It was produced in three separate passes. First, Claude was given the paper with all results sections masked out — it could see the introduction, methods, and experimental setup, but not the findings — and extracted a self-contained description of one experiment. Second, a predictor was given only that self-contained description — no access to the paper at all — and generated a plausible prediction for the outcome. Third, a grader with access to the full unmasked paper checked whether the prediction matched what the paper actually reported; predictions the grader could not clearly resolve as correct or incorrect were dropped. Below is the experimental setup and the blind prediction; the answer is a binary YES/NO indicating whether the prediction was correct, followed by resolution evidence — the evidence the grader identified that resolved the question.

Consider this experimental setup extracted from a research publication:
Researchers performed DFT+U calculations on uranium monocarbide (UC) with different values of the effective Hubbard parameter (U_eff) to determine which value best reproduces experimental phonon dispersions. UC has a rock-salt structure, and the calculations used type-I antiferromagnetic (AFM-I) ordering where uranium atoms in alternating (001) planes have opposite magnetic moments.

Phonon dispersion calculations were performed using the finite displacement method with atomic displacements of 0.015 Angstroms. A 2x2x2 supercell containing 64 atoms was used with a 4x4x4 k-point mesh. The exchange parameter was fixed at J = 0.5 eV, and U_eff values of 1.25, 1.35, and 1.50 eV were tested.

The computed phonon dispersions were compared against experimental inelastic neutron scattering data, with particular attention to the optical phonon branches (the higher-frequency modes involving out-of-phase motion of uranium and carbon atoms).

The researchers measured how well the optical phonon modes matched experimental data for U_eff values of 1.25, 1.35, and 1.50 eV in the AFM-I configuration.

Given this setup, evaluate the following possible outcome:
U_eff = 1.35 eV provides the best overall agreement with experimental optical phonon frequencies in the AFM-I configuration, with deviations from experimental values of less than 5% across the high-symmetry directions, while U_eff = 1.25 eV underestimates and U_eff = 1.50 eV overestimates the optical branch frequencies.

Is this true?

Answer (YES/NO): NO